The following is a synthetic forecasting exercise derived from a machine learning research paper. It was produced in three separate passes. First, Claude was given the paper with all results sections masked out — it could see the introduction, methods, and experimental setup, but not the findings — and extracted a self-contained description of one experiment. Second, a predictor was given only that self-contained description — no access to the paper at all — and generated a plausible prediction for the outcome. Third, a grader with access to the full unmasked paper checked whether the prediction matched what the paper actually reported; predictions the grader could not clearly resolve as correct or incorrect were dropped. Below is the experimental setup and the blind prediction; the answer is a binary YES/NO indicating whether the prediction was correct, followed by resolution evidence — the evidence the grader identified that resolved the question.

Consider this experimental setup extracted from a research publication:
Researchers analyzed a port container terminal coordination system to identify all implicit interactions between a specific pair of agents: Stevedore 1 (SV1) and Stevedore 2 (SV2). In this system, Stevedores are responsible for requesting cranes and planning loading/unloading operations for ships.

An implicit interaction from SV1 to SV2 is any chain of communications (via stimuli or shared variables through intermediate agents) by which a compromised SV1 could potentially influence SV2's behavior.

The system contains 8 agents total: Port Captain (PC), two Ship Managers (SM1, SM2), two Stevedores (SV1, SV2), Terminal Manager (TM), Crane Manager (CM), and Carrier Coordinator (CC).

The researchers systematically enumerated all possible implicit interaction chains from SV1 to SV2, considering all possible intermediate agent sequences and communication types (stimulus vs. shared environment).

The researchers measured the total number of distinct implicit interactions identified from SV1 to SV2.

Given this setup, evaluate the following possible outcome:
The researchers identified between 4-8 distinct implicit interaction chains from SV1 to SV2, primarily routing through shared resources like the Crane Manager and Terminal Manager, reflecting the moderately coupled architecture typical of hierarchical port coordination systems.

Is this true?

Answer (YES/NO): NO